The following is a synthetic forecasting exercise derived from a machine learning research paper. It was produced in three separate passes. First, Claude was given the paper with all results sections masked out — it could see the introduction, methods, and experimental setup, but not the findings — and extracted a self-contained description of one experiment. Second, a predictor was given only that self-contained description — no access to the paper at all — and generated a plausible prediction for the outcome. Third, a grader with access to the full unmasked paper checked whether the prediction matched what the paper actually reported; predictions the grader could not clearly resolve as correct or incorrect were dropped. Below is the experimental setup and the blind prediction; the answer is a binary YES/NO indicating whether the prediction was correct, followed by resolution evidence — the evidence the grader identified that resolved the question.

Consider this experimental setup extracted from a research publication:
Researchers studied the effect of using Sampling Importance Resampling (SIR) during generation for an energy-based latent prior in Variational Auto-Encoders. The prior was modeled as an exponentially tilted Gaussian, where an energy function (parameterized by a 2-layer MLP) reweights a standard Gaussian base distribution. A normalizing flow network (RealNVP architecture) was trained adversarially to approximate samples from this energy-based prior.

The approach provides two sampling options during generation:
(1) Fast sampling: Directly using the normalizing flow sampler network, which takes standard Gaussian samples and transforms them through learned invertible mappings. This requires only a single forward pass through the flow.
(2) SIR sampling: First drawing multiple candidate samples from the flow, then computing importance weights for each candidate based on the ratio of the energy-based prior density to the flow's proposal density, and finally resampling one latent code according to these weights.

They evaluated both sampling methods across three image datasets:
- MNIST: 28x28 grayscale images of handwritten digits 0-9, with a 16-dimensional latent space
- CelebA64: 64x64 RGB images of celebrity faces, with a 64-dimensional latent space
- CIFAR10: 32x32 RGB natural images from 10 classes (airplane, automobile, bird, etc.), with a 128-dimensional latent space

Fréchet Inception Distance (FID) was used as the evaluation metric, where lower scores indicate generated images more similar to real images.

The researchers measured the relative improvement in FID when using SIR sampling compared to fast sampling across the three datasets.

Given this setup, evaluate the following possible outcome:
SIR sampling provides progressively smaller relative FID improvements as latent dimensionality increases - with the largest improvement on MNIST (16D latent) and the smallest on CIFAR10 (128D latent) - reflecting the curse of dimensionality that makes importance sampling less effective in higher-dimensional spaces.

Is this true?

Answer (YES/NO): YES